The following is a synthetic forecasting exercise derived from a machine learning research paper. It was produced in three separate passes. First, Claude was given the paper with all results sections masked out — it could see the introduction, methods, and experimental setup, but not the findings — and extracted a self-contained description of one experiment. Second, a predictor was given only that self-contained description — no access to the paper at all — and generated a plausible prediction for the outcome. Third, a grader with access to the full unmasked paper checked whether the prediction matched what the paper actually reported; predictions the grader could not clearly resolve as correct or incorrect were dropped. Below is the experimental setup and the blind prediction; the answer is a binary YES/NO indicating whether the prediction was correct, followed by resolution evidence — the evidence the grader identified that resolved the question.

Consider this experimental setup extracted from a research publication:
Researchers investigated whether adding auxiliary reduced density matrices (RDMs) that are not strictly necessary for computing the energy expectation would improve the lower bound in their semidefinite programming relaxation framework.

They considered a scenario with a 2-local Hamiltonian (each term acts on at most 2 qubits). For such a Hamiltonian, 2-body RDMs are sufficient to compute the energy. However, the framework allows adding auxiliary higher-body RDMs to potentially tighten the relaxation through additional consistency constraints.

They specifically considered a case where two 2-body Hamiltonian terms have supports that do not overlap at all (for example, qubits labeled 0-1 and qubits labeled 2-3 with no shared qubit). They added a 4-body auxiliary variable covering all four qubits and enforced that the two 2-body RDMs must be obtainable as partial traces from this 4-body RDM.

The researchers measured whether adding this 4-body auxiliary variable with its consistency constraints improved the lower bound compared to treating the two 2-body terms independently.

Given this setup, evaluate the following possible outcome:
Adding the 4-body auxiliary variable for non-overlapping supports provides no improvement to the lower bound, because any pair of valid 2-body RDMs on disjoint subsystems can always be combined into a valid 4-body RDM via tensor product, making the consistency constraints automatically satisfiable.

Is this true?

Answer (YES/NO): YES